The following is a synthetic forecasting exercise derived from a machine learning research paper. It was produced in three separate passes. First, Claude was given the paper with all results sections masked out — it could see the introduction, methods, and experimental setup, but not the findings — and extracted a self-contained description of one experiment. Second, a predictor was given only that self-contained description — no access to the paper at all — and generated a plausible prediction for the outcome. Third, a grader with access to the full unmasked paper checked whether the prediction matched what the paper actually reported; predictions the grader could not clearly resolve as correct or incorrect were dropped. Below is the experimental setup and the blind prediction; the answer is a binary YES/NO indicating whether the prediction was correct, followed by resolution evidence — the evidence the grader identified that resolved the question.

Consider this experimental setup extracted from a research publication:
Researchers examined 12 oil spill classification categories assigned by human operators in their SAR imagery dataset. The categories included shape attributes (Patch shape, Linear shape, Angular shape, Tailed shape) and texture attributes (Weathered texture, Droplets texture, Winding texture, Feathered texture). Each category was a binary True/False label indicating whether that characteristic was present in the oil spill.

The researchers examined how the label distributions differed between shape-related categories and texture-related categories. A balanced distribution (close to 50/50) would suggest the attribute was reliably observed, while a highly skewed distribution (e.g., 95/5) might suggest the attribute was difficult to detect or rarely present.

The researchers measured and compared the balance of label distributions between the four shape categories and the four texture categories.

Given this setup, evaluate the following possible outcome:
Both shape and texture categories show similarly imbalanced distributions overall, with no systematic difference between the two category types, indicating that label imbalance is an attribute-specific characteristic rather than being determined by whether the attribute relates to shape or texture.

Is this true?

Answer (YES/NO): NO